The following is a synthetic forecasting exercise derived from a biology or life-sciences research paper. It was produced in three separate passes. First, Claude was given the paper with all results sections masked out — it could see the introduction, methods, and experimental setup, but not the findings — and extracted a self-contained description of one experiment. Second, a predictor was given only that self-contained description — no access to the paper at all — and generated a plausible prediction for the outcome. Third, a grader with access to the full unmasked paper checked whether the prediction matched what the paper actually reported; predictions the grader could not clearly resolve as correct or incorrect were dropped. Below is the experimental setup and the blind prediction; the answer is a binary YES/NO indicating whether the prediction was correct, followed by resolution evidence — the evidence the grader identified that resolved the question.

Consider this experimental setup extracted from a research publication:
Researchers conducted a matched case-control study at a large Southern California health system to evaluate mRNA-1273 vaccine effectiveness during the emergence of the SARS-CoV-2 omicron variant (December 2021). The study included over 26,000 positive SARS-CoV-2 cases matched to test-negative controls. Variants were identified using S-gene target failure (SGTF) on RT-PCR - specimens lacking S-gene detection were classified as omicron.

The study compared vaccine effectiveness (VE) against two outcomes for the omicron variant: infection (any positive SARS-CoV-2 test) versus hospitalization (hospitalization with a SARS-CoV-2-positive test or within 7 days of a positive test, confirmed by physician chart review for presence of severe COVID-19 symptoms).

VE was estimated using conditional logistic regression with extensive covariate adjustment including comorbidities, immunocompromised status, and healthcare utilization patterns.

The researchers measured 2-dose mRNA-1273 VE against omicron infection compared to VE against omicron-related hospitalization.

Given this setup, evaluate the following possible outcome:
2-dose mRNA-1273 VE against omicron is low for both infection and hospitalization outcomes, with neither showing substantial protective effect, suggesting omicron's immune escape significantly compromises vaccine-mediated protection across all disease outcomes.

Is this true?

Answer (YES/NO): NO